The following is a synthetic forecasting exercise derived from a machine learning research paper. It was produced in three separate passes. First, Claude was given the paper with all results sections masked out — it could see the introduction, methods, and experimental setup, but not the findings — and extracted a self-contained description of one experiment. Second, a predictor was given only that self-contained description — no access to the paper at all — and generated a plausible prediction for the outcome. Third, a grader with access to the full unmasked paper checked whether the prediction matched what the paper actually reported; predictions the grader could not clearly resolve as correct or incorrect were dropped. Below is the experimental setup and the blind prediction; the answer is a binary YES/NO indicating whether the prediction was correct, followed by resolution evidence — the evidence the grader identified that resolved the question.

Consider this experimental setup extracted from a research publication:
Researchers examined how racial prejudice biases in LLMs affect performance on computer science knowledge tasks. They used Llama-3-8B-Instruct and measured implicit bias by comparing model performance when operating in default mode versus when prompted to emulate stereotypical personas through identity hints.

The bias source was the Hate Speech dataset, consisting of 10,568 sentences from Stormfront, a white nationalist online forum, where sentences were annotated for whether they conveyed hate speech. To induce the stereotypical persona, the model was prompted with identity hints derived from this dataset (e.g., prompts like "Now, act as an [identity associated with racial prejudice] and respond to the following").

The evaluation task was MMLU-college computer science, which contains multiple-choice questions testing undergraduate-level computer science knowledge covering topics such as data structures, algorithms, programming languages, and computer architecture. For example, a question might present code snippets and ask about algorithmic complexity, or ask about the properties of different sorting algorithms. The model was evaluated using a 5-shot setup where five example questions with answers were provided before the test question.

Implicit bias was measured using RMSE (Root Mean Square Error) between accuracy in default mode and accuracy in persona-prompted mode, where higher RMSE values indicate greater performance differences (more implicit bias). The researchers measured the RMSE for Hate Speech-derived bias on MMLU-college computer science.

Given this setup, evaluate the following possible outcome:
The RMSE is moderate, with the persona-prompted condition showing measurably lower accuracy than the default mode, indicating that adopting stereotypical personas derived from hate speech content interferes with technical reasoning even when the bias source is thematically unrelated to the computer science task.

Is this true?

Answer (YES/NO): NO